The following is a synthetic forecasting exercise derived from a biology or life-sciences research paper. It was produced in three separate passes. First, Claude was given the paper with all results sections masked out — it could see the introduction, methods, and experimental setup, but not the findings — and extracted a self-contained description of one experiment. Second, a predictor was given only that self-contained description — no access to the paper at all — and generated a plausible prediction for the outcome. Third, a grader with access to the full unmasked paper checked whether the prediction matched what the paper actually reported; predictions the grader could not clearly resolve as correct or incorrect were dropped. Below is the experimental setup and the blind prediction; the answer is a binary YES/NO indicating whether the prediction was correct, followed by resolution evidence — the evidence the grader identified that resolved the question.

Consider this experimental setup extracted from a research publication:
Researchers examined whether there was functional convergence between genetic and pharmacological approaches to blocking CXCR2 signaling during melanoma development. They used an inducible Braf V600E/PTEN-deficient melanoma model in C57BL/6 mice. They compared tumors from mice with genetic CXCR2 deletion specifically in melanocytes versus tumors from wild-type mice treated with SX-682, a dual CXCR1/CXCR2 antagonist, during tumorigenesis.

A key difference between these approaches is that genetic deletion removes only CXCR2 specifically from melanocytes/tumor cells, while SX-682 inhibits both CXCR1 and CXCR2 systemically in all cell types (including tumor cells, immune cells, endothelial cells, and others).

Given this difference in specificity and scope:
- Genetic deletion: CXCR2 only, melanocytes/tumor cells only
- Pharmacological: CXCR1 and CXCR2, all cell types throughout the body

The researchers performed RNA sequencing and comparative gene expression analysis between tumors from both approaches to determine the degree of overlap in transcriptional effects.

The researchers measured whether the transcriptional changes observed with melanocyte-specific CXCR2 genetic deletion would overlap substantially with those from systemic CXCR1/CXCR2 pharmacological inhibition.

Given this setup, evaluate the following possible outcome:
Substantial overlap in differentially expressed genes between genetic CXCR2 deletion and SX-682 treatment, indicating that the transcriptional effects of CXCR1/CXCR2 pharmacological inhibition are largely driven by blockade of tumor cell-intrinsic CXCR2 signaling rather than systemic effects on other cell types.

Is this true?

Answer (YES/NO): NO